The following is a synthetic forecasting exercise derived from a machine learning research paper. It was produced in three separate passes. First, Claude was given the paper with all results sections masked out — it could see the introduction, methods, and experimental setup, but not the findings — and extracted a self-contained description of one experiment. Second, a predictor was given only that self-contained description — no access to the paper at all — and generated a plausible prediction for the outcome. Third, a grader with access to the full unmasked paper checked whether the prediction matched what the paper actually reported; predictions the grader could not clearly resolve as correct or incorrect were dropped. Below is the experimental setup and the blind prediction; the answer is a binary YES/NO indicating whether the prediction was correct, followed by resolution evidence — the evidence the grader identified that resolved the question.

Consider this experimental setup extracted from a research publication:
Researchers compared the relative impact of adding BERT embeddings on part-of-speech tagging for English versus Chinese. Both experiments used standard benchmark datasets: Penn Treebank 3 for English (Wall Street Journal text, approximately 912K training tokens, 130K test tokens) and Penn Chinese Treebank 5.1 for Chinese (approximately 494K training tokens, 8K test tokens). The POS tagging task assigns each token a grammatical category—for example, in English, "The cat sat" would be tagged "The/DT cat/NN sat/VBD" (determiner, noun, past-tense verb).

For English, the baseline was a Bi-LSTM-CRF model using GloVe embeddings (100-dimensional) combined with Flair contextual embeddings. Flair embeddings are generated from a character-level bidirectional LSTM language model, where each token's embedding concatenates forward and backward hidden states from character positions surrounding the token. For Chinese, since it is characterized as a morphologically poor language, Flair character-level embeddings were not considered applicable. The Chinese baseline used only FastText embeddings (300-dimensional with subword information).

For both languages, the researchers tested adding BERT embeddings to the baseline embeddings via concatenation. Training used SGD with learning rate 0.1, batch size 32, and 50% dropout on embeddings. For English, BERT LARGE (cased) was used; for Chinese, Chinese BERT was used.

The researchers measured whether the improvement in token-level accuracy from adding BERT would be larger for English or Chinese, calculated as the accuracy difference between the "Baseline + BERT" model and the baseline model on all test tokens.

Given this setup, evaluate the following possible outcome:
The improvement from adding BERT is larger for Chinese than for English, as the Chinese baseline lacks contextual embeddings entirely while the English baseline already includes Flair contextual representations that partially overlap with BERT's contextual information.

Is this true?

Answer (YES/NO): YES